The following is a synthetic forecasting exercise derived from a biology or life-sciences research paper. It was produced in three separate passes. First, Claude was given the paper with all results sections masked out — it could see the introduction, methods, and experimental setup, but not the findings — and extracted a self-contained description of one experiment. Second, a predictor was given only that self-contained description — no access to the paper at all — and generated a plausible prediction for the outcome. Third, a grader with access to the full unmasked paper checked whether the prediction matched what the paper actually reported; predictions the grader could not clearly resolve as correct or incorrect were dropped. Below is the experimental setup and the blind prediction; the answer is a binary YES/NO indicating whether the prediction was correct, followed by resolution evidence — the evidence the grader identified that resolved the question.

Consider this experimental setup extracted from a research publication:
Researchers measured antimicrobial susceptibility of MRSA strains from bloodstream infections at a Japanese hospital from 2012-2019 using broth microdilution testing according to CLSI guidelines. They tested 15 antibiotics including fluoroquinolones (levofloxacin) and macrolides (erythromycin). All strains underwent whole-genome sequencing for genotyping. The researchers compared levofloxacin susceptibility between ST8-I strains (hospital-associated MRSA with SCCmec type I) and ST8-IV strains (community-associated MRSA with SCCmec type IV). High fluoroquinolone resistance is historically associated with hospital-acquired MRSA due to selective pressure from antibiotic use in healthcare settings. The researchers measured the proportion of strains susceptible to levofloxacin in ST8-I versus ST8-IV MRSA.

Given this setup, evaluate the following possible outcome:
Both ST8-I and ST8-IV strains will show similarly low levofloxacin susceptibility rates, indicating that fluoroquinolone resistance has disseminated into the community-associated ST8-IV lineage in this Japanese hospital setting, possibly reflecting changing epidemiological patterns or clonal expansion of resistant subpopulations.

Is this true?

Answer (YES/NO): NO